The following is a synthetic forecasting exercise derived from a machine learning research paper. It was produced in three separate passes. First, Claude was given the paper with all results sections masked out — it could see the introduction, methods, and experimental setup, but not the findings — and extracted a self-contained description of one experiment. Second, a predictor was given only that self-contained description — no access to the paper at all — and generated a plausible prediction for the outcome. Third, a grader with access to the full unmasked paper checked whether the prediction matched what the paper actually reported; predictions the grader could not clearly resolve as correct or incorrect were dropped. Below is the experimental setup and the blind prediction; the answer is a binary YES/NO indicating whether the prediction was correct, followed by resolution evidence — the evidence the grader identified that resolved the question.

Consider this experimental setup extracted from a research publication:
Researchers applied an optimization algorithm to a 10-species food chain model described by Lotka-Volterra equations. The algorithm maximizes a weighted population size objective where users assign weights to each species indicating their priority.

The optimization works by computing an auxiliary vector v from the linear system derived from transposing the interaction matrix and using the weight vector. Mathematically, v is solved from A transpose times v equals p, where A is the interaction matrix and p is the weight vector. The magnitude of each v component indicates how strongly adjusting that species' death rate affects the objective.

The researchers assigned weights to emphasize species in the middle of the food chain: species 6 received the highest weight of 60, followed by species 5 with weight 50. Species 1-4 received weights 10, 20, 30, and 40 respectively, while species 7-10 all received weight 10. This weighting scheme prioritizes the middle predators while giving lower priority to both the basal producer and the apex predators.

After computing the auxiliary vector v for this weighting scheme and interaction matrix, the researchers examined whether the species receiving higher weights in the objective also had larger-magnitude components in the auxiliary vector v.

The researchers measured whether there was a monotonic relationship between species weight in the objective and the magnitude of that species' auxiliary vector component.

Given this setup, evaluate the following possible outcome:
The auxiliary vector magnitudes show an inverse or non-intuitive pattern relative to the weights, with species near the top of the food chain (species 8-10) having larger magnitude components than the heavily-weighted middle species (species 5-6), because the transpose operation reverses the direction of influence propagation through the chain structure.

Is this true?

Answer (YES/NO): NO